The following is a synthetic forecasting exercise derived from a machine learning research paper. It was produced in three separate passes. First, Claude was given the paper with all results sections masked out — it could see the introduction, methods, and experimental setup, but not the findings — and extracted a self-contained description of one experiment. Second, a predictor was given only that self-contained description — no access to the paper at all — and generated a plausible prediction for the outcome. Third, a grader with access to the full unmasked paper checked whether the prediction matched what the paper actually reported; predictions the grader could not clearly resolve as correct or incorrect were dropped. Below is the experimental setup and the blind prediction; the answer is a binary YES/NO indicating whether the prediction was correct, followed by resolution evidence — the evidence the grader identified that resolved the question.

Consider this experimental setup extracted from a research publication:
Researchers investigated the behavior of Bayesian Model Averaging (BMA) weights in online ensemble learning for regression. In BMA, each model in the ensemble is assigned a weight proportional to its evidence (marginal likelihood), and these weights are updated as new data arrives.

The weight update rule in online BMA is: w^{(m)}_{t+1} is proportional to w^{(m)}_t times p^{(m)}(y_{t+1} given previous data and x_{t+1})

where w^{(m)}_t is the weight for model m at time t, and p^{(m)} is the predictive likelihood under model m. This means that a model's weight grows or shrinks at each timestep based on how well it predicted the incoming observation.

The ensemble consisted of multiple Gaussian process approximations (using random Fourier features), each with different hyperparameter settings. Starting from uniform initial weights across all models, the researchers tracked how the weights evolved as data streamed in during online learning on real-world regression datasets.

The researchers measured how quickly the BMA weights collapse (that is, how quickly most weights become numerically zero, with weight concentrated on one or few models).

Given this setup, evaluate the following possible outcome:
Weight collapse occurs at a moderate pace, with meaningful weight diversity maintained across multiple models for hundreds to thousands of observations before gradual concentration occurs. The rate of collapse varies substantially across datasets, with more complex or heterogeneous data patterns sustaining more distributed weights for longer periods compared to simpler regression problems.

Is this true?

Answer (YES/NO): NO